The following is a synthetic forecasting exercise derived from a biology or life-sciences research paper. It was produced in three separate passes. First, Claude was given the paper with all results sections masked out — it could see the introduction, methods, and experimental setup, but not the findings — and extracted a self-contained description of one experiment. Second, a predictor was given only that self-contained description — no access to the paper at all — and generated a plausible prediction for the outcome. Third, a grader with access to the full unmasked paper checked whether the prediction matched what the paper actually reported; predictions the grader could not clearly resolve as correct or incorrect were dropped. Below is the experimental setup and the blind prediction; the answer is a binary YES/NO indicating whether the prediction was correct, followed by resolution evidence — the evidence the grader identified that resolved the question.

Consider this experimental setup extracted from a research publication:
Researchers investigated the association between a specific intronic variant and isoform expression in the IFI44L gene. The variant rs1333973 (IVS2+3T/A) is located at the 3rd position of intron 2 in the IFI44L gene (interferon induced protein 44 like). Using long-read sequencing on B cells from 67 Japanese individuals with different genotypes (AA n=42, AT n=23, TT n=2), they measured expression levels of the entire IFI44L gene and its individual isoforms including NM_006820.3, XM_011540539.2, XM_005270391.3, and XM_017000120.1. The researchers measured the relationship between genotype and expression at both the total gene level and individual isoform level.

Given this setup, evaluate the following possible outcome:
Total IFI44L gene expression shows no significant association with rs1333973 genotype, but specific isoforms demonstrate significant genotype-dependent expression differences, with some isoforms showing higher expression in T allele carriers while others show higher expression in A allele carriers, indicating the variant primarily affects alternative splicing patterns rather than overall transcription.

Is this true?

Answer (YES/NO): YES